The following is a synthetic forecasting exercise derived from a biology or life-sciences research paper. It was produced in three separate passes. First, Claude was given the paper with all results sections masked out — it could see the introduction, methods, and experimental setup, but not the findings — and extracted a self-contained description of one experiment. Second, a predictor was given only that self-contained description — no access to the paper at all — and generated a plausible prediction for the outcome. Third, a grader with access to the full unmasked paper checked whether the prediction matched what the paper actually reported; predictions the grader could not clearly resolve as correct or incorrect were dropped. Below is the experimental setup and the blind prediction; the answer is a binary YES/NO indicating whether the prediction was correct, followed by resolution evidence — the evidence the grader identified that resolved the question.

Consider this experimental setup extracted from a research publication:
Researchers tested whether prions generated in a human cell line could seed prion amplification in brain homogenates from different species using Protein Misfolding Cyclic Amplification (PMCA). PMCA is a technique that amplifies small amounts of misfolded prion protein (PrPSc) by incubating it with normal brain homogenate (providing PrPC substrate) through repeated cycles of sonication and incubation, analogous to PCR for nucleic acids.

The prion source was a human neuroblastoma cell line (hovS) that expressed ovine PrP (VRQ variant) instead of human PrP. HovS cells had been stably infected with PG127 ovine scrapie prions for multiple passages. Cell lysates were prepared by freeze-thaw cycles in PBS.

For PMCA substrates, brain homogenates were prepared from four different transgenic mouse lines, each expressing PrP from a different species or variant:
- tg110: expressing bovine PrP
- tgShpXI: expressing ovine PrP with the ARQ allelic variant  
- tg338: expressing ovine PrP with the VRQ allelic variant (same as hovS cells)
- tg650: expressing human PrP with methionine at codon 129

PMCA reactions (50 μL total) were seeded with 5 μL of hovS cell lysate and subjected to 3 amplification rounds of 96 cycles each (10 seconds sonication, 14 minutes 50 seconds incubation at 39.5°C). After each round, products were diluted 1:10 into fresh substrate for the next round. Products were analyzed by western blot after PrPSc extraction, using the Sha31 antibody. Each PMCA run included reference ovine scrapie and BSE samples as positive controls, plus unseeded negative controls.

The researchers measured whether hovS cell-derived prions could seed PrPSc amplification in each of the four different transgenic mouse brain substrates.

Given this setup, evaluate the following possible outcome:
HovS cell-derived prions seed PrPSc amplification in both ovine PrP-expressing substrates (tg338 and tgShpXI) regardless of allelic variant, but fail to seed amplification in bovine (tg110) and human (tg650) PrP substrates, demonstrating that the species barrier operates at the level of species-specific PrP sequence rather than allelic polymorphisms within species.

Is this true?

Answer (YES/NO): YES